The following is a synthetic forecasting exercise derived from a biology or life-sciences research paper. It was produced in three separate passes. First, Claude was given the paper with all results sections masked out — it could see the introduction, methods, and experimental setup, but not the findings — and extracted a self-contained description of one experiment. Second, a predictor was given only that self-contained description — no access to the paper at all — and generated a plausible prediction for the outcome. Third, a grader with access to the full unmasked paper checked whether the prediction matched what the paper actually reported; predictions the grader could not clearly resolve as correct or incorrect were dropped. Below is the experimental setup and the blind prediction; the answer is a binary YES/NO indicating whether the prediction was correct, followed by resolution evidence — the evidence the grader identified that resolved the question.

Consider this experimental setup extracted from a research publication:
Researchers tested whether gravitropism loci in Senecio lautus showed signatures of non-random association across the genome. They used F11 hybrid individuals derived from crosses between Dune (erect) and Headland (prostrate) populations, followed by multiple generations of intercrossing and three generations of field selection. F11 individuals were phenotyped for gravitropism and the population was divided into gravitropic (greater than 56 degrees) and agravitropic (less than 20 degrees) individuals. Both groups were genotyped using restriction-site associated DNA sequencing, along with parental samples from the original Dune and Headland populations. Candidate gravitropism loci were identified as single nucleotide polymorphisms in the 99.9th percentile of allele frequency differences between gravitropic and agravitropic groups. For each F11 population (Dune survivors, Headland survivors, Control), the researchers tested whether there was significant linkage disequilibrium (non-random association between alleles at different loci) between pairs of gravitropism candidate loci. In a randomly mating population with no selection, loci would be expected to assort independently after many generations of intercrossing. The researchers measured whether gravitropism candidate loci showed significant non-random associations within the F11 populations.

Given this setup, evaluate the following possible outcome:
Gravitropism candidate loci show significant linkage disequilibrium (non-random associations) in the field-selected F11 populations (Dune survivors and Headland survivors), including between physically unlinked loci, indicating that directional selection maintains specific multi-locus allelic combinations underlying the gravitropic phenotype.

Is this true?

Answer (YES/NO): YES